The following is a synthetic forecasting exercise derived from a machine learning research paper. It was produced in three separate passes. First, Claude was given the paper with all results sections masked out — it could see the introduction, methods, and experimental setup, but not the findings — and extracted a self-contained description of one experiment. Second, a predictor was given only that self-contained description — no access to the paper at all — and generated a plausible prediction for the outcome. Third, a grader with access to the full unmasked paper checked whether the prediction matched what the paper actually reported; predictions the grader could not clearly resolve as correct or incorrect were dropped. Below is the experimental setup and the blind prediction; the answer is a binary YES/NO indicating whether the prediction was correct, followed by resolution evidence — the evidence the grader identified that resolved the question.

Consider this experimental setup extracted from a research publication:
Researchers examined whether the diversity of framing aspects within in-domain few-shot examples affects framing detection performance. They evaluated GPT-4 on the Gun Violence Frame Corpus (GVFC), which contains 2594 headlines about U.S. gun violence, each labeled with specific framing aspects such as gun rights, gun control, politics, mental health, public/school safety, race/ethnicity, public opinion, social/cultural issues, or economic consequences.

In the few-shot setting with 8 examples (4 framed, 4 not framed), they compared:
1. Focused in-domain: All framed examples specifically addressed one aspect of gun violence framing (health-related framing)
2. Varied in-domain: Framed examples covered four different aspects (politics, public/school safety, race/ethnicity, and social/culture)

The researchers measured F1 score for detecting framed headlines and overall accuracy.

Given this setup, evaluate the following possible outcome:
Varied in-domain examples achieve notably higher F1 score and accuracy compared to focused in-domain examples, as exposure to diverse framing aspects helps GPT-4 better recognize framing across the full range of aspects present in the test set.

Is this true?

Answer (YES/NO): YES